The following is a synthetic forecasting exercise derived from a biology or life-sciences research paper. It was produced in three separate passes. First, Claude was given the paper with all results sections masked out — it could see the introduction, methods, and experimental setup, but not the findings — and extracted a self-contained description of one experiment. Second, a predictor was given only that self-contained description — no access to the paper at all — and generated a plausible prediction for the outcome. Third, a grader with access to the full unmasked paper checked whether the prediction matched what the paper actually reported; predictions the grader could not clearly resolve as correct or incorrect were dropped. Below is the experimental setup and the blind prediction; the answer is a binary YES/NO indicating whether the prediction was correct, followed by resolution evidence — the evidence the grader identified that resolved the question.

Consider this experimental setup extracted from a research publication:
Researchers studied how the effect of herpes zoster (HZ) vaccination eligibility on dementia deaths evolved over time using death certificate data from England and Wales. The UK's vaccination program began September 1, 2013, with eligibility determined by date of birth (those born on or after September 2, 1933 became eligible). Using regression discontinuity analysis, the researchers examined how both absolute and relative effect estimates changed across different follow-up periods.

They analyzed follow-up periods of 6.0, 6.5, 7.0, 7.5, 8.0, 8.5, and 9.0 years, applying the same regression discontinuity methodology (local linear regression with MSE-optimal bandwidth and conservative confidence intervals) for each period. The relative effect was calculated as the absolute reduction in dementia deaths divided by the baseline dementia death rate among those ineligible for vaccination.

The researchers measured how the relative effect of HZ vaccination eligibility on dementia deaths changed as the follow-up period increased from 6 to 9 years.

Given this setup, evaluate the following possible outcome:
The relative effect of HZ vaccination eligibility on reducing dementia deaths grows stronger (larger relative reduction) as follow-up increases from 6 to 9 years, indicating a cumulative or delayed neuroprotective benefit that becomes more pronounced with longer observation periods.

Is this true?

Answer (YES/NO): YES